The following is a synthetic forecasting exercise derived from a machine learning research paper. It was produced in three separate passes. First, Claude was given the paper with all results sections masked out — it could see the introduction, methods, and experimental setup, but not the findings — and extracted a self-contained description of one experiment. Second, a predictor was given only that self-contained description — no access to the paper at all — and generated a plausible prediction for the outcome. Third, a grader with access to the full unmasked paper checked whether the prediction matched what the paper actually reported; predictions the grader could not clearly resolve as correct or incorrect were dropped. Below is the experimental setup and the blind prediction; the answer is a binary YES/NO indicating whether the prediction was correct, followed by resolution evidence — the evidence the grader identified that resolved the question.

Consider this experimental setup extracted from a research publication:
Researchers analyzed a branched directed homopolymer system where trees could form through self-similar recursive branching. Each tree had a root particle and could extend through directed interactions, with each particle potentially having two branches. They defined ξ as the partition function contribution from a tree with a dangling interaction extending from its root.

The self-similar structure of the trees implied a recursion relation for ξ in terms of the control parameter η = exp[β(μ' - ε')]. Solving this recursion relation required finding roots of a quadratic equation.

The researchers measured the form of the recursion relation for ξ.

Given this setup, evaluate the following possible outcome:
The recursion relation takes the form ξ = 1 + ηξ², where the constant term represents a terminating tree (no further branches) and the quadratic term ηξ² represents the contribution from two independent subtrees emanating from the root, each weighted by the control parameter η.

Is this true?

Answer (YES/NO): NO